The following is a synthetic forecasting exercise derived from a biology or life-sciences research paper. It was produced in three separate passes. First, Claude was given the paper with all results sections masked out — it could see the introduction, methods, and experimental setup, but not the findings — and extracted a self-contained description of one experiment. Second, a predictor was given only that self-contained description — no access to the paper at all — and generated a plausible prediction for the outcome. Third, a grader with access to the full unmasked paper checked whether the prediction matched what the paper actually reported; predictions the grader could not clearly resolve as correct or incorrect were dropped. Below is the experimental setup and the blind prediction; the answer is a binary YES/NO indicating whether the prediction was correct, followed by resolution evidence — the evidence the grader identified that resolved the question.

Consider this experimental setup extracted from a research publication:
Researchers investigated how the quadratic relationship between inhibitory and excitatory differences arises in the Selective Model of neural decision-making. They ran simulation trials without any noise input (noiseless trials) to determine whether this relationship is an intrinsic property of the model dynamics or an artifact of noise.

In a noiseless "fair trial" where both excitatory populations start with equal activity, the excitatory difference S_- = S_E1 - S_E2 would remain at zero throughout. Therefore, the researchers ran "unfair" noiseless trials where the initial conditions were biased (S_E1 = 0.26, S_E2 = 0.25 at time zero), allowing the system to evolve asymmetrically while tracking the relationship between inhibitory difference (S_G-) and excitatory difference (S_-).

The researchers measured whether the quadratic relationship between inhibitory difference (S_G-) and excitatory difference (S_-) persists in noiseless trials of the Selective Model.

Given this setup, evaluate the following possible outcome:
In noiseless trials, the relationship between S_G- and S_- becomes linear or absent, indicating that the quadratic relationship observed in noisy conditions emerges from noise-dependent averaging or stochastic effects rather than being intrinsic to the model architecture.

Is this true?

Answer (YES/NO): NO